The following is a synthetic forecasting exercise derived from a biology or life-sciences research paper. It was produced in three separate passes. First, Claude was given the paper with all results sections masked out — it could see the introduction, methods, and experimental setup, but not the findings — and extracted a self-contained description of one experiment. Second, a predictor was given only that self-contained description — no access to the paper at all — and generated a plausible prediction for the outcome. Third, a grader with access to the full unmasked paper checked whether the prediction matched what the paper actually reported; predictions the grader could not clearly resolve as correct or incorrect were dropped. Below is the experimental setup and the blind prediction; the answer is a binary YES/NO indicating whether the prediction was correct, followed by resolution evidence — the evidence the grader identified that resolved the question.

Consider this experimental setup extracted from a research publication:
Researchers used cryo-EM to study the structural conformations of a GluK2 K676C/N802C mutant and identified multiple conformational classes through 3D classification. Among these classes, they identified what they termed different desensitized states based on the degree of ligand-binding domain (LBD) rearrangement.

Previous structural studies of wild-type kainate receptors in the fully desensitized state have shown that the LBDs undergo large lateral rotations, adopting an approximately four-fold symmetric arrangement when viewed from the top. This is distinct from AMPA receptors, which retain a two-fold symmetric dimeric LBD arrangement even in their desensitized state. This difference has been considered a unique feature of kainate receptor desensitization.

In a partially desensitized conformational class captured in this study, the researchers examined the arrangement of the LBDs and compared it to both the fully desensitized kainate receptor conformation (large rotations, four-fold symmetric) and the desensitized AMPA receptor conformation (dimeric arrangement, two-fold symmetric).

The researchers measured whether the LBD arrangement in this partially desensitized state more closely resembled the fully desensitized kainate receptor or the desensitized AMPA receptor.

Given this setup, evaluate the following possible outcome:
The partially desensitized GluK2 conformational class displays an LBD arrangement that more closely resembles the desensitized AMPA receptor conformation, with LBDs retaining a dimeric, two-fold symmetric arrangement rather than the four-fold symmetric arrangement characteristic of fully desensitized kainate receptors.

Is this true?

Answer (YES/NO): YES